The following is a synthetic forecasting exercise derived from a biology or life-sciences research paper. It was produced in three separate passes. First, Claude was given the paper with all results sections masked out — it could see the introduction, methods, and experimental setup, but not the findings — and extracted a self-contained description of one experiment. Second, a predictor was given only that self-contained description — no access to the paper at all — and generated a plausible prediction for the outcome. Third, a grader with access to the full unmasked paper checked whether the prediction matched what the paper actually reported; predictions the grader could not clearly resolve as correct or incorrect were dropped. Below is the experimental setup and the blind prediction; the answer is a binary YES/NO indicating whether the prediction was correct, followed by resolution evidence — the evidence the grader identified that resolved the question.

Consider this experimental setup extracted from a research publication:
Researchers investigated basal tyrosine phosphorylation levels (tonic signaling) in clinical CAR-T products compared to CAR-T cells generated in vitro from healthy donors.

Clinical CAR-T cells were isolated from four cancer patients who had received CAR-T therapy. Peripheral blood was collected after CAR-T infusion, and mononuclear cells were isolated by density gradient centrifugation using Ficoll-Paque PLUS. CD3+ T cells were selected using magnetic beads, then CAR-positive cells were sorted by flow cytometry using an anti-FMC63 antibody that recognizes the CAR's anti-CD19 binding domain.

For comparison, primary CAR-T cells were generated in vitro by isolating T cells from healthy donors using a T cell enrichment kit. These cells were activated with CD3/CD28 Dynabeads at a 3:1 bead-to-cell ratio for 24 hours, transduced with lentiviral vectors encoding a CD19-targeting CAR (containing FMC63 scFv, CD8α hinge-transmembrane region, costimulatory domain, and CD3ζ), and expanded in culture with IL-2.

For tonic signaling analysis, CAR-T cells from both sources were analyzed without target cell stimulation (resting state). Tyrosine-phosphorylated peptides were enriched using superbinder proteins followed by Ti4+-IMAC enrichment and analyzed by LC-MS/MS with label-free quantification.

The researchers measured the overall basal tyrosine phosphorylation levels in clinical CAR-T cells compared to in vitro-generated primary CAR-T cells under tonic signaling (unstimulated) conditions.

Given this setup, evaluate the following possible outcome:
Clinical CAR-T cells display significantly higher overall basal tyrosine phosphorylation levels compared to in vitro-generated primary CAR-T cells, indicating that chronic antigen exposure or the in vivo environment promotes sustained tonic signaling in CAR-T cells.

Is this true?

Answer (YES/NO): YES